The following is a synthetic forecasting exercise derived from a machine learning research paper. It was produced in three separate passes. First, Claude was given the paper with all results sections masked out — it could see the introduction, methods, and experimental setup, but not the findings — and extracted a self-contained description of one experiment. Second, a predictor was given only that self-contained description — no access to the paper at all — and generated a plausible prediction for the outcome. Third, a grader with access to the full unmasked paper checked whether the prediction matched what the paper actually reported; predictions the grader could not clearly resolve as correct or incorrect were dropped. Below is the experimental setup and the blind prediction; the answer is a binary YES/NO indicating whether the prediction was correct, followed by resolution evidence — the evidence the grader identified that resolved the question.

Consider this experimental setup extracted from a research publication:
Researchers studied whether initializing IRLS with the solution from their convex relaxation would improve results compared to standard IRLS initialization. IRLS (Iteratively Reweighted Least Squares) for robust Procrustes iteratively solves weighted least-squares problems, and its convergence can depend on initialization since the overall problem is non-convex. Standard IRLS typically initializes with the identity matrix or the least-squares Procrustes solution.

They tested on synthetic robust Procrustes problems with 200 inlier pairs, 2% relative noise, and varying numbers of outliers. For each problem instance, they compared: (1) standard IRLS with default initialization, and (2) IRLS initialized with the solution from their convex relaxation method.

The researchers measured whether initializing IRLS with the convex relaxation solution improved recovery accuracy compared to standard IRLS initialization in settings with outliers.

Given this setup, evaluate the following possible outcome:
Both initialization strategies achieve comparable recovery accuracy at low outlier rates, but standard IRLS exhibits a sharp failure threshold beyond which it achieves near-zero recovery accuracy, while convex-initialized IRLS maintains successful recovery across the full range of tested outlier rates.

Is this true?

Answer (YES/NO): NO